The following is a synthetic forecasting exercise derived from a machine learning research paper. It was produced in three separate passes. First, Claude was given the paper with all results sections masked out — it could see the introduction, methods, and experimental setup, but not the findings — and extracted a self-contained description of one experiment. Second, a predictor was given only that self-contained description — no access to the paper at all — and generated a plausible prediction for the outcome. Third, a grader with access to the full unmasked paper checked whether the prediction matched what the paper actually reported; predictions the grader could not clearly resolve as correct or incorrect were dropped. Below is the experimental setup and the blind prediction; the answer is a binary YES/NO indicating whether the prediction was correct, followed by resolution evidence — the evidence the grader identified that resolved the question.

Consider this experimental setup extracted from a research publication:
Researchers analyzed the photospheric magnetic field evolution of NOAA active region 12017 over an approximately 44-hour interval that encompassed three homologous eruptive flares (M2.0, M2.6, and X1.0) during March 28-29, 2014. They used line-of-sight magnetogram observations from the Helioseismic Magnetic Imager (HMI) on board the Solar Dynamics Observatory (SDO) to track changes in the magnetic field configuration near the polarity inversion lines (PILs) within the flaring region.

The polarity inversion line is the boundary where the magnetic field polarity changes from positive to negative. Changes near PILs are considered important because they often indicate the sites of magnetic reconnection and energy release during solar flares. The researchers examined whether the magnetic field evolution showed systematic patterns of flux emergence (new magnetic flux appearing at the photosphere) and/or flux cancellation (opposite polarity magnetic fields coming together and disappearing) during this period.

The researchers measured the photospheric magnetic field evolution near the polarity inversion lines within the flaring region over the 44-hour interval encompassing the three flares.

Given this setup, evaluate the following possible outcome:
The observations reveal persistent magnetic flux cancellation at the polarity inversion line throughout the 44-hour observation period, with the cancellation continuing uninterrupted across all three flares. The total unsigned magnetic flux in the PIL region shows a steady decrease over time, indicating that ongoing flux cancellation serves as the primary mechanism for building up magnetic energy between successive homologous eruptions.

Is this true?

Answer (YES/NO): NO